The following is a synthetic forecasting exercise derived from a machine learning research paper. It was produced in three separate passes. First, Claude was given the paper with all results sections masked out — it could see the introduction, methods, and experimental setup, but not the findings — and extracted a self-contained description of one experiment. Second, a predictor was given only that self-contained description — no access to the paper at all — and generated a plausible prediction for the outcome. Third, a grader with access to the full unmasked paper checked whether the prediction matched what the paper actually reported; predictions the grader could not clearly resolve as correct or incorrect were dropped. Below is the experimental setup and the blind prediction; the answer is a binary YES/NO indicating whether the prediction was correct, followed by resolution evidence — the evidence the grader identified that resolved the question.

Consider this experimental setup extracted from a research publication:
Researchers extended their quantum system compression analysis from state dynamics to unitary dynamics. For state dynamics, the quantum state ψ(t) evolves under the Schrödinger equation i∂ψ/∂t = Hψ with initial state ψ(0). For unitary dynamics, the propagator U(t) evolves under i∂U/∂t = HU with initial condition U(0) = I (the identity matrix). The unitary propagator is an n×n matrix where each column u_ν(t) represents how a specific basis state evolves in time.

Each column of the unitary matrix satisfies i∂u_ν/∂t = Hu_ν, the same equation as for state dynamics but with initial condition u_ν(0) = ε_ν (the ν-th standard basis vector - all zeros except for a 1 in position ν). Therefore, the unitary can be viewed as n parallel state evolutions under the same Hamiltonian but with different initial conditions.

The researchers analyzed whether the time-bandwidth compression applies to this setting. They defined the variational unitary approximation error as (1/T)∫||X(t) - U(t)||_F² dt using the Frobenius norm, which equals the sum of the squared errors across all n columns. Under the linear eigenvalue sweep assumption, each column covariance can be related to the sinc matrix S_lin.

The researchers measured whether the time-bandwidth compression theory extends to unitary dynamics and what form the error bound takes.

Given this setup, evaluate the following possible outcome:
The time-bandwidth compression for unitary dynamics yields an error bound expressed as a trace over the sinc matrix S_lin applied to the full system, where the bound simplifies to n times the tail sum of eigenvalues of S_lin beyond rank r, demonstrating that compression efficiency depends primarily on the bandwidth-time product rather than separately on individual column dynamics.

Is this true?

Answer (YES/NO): NO